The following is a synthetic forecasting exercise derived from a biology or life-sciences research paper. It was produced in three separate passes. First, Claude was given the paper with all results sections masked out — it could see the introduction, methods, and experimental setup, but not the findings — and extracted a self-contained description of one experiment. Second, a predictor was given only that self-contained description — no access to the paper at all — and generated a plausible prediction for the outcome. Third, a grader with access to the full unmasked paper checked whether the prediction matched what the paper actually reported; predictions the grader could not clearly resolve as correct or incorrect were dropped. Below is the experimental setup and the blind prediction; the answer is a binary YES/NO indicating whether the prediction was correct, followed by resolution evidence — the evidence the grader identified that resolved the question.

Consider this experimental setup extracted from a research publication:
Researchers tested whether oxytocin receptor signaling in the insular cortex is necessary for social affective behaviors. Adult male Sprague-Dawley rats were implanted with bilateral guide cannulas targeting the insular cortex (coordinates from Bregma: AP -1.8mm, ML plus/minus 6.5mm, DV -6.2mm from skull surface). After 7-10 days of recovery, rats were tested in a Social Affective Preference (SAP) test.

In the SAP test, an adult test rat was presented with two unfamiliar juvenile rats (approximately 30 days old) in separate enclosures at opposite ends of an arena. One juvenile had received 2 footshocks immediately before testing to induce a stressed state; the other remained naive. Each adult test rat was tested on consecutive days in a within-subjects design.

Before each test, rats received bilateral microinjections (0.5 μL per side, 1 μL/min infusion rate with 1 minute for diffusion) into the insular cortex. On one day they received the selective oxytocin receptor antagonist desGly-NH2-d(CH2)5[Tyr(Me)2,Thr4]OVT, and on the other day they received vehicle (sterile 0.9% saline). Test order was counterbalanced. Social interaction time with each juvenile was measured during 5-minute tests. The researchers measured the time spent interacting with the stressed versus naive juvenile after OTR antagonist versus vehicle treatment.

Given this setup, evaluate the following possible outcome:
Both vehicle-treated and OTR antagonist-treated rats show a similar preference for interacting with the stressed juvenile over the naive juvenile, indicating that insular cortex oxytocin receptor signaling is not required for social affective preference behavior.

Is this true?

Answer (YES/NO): NO